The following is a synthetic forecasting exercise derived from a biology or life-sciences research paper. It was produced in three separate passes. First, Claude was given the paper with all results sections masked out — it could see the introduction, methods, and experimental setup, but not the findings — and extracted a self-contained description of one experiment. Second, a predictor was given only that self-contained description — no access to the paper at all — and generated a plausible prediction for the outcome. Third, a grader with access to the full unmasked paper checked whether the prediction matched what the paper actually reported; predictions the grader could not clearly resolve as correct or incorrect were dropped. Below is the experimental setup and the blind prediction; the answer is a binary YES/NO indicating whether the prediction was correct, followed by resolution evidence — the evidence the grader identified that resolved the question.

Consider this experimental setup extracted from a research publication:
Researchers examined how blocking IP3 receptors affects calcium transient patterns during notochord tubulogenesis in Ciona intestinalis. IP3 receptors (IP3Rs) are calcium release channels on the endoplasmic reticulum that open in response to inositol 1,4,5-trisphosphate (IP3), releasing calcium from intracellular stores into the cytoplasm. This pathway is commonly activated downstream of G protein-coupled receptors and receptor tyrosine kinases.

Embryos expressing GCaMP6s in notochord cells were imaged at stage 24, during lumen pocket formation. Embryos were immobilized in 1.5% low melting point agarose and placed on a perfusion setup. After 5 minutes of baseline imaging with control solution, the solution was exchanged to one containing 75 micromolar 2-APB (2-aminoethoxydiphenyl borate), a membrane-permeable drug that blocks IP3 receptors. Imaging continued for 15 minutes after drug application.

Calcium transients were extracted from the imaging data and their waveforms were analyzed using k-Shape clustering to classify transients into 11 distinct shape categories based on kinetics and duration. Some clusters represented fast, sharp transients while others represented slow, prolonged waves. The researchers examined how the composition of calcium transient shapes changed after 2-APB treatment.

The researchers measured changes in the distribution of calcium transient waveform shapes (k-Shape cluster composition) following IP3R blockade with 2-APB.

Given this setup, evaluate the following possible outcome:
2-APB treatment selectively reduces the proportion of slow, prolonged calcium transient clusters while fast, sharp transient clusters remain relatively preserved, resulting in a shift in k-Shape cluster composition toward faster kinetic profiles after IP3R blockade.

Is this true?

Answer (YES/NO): NO